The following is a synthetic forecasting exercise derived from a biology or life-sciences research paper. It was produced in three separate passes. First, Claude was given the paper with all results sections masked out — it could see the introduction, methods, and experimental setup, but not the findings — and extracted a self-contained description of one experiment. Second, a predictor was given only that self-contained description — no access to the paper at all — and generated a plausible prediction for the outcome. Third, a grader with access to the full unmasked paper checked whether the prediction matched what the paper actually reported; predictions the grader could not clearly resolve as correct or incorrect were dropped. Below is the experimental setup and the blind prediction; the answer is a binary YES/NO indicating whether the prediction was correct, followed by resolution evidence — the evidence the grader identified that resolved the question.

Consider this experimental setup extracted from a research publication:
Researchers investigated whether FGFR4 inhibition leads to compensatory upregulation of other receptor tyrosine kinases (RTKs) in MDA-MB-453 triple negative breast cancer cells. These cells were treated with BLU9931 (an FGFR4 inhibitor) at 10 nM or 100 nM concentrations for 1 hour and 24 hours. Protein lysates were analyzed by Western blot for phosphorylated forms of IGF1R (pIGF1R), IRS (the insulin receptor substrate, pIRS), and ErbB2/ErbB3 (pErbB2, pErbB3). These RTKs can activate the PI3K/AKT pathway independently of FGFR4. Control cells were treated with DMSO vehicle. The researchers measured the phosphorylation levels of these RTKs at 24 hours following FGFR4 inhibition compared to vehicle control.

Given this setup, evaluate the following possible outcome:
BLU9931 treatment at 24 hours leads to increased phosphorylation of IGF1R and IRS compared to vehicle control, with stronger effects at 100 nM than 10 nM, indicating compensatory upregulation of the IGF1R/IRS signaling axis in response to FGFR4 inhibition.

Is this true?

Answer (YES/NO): YES